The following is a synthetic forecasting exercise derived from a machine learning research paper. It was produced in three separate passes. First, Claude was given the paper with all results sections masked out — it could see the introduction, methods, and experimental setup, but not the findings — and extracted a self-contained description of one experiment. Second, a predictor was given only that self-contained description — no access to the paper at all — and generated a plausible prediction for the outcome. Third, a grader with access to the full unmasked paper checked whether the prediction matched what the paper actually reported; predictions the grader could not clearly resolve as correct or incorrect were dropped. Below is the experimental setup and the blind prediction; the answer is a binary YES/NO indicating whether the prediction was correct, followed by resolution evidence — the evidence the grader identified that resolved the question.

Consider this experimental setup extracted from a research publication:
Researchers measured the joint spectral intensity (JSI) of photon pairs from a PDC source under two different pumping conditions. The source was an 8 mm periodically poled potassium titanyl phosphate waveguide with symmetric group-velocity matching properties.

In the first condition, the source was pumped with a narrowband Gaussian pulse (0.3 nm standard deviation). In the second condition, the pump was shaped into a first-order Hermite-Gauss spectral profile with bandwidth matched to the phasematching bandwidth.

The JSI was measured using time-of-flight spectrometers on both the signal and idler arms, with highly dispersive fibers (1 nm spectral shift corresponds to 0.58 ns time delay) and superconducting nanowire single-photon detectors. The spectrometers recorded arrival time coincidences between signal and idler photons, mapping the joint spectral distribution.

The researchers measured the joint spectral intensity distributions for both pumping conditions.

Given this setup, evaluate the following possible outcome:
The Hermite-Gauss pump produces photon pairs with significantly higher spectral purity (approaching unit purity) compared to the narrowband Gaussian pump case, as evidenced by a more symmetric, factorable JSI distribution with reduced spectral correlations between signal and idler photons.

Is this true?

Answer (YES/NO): NO